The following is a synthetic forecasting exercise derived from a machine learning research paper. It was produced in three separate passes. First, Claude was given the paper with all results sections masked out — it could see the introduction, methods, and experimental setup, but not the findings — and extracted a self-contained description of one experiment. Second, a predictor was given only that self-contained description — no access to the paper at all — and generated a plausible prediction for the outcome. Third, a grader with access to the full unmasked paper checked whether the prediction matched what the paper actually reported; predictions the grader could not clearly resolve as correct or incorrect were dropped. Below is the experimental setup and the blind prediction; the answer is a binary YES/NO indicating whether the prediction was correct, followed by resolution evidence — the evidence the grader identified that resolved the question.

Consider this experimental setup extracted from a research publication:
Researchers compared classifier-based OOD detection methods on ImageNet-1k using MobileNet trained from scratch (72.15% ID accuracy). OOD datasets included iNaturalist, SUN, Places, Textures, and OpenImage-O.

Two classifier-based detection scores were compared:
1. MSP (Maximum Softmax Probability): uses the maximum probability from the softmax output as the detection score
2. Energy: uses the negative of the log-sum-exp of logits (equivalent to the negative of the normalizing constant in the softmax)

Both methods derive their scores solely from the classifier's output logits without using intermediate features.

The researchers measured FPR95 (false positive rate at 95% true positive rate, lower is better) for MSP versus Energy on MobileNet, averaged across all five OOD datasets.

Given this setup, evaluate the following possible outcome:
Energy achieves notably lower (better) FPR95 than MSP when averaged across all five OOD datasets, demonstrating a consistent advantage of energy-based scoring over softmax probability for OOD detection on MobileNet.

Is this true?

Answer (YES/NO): NO